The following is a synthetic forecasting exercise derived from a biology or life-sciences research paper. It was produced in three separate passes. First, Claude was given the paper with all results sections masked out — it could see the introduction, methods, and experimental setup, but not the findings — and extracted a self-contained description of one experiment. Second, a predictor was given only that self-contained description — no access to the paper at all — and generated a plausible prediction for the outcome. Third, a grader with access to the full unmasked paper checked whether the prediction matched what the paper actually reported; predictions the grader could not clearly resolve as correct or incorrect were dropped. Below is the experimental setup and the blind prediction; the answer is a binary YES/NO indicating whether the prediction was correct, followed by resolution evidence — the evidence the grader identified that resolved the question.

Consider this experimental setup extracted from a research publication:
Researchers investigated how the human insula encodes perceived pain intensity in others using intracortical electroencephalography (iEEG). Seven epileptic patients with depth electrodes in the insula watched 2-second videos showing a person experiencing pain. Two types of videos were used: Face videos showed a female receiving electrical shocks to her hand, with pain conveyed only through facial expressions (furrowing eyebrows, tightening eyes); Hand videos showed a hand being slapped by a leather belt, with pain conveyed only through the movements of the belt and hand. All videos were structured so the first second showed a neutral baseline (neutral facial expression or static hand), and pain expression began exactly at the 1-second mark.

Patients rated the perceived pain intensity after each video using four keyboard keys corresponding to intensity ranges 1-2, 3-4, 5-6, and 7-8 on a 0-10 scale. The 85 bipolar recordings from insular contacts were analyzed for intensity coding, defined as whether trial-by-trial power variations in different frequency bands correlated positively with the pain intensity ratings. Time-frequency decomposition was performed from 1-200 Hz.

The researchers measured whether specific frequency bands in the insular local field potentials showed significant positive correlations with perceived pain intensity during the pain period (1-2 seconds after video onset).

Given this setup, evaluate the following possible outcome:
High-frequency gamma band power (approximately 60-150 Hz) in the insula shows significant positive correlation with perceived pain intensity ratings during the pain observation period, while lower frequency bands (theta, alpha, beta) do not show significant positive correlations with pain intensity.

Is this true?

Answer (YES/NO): NO